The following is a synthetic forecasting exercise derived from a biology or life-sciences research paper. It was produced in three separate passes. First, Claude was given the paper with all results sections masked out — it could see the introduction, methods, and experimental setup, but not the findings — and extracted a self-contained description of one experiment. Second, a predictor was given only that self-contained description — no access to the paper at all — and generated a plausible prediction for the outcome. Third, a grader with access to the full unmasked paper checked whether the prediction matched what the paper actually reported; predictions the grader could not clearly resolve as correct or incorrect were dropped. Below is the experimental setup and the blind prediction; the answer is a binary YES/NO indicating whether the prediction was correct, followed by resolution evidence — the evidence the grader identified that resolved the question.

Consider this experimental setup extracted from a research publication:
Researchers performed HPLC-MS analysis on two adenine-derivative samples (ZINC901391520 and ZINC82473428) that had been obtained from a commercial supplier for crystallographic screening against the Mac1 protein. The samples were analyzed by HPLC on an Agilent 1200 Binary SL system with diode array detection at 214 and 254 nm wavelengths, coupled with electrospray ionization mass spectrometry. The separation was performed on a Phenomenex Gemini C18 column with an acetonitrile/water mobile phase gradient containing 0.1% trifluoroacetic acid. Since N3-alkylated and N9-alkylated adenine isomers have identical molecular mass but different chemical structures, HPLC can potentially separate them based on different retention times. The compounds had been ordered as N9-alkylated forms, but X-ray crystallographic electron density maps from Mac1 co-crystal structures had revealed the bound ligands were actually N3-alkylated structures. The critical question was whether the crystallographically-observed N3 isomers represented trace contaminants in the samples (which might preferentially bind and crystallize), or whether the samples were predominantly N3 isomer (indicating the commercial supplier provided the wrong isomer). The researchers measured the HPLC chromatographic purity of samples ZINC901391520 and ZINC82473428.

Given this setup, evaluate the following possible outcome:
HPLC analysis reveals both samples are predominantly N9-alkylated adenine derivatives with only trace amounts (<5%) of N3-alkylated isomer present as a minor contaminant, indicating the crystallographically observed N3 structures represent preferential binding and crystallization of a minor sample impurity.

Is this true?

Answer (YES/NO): NO